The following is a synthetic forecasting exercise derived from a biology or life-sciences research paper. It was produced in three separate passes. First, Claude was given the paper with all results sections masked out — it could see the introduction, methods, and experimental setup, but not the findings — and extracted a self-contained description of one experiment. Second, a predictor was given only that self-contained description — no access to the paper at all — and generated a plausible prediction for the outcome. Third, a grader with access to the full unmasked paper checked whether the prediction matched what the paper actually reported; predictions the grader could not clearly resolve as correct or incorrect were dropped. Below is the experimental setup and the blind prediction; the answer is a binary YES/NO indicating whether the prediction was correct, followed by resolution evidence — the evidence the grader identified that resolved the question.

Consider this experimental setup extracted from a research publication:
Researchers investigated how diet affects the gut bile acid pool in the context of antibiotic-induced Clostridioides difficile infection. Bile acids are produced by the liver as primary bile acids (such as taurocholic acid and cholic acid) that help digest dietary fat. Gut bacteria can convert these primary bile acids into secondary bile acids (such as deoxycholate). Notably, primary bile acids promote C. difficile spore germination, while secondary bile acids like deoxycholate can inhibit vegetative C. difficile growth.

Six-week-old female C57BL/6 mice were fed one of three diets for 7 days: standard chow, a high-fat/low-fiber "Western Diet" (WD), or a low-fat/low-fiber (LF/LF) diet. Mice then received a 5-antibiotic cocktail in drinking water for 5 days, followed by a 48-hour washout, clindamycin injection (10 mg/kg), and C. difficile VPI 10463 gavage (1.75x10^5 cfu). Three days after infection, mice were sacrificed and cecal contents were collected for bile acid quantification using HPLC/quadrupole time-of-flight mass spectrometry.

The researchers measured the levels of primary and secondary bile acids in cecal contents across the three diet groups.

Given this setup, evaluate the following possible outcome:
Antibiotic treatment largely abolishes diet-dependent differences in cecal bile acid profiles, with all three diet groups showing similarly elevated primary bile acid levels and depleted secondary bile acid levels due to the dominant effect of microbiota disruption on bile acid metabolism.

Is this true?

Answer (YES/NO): NO